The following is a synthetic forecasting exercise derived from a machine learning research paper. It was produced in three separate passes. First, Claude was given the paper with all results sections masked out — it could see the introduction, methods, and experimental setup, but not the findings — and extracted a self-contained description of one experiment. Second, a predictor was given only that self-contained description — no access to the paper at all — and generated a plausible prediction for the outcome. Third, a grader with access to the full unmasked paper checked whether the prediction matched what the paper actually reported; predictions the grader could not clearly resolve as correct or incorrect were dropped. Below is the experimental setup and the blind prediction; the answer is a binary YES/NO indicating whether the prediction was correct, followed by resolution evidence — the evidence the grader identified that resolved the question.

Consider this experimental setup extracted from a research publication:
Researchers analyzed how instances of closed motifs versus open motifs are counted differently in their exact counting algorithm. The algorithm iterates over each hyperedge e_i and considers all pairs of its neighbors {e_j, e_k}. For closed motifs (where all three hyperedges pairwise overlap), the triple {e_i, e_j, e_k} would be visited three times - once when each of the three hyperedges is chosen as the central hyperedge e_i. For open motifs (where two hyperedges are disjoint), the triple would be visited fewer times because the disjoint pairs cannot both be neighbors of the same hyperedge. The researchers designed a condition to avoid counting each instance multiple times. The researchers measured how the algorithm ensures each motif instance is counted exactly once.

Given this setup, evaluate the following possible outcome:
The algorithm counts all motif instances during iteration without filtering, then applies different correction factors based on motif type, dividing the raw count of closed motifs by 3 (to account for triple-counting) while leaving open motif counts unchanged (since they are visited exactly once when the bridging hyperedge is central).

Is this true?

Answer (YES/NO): NO